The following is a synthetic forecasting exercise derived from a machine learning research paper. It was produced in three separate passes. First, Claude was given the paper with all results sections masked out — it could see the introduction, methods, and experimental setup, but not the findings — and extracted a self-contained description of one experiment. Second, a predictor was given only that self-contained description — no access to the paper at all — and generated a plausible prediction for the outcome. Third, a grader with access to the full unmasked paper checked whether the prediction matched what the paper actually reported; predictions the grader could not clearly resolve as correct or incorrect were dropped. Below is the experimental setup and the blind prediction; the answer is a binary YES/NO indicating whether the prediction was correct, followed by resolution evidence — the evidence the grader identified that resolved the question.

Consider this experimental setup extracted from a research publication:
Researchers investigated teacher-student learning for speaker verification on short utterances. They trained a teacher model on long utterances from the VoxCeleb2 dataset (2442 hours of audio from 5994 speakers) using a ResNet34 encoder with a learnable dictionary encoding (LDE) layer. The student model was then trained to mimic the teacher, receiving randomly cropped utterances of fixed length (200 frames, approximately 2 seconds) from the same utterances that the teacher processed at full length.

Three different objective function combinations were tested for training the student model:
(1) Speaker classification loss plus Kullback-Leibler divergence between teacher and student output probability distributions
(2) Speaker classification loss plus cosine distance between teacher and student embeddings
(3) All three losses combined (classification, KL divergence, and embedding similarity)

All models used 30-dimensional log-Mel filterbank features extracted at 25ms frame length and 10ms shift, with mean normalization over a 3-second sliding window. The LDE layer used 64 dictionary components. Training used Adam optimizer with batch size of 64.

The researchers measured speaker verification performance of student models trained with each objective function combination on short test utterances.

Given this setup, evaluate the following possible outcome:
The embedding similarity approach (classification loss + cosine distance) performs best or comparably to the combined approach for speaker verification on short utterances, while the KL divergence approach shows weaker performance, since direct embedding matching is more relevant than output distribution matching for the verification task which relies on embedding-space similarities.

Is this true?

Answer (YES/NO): NO